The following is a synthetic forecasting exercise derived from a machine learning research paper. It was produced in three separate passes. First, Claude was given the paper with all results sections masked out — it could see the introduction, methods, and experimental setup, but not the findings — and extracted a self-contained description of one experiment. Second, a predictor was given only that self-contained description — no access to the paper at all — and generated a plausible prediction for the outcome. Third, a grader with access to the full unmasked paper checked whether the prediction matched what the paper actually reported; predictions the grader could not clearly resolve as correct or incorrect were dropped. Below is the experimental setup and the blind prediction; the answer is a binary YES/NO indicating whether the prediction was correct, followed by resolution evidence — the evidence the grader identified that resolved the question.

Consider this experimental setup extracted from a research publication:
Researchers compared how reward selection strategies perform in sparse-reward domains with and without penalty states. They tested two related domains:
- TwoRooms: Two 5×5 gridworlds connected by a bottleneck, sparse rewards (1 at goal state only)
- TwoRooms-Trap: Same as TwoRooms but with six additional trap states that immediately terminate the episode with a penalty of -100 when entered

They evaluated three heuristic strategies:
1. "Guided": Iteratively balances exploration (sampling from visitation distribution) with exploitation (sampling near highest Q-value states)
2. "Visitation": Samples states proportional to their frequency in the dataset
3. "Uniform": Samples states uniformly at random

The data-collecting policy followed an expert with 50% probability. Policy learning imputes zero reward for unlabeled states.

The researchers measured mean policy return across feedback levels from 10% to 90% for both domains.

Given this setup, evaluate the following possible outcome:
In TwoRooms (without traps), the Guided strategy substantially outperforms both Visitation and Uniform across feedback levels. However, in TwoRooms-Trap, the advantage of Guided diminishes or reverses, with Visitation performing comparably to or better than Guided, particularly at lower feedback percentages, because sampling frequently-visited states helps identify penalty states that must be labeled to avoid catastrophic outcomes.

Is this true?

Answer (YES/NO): NO